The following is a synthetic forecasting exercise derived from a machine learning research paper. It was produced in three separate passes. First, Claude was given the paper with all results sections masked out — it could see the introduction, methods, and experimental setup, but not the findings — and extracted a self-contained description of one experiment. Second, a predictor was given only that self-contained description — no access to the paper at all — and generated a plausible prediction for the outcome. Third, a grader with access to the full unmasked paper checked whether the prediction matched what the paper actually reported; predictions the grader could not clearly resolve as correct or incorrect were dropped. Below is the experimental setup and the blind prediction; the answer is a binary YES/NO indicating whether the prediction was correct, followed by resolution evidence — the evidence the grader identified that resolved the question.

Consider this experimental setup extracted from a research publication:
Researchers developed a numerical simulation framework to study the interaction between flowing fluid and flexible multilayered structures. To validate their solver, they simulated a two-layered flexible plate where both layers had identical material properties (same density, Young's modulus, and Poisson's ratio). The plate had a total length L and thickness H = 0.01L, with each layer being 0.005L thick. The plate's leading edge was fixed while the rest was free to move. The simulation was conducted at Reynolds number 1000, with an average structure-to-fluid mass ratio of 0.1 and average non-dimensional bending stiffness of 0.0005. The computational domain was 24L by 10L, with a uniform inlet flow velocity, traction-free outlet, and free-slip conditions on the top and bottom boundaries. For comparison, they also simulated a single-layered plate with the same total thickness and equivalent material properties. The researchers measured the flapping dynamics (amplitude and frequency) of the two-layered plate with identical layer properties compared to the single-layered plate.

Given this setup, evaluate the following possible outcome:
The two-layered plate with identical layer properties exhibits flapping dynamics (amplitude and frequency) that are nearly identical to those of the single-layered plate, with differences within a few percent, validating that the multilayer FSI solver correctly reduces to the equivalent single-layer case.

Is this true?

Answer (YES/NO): YES